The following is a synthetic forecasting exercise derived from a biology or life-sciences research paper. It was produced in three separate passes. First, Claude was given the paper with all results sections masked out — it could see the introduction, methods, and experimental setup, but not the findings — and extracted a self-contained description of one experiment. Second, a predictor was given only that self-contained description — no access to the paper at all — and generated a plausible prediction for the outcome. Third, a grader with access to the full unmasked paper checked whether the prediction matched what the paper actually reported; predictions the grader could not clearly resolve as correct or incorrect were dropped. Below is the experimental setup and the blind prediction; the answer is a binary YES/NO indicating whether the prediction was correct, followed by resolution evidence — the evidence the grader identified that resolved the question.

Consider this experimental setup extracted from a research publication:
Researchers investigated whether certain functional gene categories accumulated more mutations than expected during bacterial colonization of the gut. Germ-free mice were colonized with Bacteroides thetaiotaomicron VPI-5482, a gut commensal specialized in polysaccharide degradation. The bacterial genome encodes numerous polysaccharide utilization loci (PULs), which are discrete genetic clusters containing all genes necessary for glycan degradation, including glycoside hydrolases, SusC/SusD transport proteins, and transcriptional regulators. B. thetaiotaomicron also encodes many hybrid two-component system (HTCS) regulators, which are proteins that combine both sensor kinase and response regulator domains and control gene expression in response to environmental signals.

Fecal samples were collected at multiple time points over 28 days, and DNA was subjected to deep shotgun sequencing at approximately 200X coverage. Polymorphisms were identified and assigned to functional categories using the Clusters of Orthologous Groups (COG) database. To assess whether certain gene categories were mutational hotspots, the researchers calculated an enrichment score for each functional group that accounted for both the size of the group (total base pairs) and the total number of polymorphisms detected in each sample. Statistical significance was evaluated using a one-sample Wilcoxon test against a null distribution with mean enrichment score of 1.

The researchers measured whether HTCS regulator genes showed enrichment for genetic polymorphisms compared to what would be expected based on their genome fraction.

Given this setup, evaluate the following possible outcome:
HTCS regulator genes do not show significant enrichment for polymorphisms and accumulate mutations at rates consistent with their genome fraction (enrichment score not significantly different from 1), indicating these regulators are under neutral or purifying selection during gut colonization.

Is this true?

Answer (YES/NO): NO